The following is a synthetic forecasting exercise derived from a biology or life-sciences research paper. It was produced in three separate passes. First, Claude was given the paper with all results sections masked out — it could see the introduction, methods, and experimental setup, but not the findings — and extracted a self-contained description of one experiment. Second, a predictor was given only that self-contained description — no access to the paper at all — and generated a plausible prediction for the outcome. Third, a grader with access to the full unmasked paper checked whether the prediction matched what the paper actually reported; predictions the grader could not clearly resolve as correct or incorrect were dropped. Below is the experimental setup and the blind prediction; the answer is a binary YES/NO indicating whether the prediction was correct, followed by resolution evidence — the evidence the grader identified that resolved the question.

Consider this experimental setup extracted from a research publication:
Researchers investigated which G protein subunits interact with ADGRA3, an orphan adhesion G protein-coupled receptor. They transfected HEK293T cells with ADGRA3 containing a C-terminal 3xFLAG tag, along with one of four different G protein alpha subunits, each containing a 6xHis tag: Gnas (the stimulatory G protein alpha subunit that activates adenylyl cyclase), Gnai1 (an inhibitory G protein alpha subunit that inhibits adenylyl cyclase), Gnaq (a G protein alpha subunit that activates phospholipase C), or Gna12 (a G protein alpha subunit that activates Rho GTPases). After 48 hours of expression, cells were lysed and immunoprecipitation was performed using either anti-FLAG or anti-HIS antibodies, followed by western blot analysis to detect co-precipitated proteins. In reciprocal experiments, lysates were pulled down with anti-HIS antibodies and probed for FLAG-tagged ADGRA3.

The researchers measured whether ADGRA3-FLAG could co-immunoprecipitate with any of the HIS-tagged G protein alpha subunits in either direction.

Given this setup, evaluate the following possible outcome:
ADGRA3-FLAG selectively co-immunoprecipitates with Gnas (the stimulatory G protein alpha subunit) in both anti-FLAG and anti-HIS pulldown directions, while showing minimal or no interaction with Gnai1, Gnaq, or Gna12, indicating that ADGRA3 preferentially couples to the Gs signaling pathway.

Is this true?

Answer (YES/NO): YES